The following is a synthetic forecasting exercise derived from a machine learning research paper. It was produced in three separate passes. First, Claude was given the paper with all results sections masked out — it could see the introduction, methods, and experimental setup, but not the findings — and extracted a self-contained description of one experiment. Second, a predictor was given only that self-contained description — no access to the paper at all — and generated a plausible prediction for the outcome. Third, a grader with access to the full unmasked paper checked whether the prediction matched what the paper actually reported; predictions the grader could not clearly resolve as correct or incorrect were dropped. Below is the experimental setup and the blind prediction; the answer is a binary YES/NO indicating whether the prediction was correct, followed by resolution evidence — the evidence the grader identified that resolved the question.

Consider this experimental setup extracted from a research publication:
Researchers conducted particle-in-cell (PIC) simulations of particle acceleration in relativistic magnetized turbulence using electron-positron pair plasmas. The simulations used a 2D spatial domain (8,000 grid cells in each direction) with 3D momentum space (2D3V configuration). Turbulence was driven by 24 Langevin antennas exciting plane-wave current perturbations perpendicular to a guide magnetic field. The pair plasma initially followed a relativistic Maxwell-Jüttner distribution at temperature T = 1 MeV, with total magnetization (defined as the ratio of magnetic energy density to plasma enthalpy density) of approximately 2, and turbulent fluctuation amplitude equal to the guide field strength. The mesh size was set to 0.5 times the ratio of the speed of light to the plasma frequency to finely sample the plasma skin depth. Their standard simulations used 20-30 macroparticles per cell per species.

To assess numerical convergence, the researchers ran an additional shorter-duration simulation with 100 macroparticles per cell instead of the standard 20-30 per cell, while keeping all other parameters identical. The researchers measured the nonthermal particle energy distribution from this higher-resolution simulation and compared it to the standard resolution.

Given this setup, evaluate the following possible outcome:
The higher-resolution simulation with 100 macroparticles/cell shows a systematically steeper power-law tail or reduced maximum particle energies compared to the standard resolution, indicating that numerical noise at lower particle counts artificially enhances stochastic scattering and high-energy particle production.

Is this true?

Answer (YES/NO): NO